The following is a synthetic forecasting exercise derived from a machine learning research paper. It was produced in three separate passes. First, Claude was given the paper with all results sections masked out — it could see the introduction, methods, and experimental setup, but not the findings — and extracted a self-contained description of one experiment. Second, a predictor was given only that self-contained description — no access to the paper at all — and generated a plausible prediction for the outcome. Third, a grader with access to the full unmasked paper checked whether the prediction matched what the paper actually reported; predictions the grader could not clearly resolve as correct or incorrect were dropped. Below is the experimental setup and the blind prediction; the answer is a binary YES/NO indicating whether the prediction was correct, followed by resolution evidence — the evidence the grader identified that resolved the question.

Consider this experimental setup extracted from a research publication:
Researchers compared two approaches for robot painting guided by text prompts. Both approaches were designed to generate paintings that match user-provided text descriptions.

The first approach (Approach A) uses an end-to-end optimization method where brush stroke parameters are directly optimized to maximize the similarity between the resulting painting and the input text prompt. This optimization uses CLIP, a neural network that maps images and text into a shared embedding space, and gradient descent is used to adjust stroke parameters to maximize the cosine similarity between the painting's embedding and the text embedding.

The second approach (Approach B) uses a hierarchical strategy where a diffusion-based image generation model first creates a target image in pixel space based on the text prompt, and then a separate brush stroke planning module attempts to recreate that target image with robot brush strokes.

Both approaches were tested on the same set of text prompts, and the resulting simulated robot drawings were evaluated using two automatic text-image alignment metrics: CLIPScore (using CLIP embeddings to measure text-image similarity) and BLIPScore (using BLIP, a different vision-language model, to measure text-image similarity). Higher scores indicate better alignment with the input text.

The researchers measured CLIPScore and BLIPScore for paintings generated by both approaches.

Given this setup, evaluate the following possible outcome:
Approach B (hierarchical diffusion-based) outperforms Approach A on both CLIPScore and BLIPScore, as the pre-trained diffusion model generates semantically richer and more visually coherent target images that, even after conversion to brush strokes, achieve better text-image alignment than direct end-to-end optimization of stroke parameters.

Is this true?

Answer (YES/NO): NO